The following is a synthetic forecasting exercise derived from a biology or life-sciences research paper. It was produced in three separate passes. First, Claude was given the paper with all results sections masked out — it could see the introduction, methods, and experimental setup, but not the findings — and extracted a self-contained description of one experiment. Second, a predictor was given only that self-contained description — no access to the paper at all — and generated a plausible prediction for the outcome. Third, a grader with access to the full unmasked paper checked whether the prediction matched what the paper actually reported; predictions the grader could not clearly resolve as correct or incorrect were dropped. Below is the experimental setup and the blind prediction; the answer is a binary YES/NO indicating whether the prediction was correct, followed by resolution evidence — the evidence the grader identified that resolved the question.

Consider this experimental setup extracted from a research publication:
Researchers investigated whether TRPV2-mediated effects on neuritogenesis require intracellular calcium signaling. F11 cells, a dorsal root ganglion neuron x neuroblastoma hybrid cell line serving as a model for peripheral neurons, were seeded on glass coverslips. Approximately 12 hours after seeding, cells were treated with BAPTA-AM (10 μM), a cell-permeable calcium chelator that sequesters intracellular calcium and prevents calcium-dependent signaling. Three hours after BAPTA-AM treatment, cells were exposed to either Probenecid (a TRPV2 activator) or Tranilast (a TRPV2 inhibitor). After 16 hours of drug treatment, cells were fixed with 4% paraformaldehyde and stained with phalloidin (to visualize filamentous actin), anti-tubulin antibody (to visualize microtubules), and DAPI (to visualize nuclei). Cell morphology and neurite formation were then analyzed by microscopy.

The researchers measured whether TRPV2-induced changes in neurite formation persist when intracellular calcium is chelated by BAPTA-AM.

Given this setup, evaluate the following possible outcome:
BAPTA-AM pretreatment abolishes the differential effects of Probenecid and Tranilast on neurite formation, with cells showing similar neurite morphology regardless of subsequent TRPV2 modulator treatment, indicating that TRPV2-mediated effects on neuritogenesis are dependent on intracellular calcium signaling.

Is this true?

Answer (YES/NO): NO